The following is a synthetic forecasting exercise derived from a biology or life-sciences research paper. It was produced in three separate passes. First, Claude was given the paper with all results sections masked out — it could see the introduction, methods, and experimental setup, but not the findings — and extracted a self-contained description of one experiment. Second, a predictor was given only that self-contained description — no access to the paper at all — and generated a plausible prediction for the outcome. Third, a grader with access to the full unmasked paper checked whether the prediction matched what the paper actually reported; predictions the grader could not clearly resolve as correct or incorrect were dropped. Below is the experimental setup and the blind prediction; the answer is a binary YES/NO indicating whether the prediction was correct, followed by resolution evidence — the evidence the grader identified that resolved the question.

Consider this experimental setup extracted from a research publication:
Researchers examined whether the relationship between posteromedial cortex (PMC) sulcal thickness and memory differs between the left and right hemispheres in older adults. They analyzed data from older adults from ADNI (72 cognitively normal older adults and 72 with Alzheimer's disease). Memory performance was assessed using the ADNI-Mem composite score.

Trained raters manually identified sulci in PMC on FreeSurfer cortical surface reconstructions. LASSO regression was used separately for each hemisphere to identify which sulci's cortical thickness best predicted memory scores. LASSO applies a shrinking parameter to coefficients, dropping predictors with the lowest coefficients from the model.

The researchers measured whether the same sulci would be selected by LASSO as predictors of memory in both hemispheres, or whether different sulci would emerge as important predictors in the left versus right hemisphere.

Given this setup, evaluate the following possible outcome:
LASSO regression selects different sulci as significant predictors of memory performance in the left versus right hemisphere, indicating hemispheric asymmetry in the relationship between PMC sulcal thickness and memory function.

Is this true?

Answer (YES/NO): YES